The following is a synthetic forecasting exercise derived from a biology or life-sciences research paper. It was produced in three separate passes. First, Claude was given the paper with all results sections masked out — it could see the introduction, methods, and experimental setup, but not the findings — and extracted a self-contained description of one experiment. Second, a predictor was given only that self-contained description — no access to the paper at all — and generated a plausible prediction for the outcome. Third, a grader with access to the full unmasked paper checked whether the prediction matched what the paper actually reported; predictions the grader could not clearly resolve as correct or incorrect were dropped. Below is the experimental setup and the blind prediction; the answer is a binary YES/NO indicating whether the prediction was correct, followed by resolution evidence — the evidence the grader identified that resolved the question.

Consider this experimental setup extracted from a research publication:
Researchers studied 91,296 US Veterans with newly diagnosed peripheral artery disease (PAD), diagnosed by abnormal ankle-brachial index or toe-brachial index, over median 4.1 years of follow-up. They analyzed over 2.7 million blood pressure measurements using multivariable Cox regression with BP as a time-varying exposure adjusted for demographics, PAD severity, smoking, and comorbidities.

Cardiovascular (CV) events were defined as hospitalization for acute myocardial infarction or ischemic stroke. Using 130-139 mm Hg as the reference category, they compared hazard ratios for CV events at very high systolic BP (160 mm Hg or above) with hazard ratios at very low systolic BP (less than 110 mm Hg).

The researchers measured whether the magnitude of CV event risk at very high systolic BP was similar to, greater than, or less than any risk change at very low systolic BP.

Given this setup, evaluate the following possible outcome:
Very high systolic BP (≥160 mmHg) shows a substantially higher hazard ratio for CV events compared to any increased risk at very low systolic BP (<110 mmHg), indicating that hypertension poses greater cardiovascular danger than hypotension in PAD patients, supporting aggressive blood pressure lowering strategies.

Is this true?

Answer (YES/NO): NO